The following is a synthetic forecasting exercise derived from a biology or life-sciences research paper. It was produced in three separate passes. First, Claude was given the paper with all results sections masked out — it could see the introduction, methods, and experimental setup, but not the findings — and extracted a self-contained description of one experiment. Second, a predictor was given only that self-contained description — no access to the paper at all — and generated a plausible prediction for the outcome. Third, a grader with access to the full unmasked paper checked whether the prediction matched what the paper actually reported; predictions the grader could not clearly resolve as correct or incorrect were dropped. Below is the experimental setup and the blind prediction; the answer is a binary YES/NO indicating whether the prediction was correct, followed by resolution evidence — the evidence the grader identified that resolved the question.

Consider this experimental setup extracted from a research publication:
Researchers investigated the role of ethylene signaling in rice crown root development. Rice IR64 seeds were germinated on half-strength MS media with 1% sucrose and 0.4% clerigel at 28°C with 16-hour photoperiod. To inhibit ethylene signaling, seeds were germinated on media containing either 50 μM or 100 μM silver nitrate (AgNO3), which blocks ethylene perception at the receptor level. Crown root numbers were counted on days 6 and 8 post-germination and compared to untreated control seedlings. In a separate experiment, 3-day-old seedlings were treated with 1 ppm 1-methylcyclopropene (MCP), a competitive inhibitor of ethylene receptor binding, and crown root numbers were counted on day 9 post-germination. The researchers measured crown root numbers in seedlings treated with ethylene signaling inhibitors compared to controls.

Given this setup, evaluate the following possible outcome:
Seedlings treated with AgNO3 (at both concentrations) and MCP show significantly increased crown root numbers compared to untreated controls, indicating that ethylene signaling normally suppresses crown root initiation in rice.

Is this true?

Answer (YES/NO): NO